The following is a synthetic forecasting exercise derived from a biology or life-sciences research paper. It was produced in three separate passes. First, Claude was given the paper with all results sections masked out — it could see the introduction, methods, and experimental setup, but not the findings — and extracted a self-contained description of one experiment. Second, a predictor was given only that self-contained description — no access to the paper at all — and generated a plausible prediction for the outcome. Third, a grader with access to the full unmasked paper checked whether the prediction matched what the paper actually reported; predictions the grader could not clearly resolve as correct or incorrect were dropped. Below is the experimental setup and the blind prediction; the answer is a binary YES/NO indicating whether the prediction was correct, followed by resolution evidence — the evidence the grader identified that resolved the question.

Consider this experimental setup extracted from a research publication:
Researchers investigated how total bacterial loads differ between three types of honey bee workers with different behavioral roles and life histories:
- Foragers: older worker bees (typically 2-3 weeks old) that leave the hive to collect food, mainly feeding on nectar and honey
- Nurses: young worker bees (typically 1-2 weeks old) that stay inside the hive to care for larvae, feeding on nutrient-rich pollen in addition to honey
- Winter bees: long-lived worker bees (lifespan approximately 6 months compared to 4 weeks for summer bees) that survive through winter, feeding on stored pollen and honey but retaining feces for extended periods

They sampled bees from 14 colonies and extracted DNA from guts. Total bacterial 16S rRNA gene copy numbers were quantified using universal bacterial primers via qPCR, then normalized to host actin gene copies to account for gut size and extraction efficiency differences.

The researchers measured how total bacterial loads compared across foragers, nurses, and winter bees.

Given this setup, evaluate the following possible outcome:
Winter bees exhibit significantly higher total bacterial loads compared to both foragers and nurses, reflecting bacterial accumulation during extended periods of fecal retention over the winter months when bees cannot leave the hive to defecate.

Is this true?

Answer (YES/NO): NO